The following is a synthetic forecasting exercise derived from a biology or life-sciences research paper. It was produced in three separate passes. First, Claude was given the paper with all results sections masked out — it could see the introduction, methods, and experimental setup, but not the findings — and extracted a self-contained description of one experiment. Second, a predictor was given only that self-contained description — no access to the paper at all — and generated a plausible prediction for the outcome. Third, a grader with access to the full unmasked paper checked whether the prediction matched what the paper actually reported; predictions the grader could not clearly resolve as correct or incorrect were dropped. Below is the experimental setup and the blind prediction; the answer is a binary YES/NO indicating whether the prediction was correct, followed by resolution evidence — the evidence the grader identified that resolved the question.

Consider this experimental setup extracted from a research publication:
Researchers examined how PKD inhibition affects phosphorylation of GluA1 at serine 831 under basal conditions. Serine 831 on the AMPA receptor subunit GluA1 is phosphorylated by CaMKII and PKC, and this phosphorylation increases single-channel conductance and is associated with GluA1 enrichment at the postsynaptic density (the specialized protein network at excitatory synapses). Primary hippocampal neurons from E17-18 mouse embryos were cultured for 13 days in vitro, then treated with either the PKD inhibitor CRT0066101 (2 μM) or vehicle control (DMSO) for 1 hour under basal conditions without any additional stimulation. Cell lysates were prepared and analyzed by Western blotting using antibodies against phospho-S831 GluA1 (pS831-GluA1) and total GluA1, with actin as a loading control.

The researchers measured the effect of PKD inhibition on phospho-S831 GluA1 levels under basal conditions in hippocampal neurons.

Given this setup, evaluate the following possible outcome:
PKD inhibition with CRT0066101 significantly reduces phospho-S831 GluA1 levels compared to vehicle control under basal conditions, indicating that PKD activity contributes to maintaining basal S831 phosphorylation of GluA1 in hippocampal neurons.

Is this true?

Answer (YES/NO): NO